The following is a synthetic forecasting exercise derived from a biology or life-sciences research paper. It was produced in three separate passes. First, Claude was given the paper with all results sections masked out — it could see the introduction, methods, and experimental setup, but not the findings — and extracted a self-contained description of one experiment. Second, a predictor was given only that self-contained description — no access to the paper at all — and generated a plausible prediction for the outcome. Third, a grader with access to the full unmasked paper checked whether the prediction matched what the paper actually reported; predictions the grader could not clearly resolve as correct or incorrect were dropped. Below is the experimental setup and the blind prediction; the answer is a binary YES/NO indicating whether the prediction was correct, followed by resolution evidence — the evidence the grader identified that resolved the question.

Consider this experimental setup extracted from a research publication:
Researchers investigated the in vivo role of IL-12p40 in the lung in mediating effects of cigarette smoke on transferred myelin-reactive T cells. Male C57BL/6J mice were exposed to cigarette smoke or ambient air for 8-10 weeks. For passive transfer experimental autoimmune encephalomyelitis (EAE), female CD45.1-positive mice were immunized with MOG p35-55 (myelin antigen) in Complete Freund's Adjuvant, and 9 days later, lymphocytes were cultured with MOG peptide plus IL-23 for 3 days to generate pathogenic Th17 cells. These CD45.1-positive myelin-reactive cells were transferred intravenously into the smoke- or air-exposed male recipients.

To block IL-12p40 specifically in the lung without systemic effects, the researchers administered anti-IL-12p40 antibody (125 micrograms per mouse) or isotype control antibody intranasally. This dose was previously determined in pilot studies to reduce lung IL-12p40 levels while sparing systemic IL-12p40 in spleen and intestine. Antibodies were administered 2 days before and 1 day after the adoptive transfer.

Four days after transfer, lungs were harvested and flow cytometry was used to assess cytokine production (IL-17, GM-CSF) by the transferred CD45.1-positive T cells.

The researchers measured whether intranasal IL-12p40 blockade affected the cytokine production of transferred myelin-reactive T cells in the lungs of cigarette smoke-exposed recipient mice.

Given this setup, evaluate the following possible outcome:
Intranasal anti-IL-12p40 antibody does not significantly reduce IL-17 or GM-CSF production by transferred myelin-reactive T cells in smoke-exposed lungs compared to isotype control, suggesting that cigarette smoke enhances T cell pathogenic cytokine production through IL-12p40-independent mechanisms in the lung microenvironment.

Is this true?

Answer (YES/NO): NO